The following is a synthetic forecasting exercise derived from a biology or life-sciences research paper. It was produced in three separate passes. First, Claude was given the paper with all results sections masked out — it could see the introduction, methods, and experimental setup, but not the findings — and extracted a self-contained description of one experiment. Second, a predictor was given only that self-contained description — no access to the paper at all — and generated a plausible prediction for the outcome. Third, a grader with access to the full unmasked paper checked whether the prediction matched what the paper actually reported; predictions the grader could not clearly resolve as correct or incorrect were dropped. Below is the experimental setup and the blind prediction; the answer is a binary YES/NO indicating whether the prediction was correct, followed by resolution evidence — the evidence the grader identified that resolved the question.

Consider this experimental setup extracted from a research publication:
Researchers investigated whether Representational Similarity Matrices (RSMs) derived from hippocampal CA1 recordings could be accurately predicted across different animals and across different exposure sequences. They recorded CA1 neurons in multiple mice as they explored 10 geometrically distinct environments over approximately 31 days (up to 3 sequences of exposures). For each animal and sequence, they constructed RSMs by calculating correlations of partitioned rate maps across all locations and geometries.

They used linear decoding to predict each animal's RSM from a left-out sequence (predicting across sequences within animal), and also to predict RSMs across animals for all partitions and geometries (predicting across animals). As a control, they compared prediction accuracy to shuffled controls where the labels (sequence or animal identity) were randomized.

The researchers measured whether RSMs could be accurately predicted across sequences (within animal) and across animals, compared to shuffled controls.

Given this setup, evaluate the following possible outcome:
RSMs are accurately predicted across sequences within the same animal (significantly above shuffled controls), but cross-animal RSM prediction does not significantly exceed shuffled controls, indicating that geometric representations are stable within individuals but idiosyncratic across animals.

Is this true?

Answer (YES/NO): NO